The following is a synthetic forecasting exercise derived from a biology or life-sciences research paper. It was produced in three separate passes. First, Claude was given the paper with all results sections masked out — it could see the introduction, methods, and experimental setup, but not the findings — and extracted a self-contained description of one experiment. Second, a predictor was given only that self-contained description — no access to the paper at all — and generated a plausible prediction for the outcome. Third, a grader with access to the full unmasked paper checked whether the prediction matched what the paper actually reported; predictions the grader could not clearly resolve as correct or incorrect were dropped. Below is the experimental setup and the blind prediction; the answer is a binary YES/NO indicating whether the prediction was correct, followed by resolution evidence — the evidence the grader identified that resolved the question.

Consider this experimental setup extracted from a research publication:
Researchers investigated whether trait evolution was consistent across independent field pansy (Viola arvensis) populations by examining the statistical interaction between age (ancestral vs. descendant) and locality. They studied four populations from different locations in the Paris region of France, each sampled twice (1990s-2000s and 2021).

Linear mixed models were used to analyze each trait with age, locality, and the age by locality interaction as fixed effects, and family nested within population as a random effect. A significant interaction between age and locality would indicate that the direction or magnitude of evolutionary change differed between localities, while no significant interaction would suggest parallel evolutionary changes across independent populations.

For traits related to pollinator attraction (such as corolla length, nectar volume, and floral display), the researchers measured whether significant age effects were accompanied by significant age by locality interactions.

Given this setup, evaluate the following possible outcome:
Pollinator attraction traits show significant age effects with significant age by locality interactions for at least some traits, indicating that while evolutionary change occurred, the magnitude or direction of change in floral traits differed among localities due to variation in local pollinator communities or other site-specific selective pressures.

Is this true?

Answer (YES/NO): YES